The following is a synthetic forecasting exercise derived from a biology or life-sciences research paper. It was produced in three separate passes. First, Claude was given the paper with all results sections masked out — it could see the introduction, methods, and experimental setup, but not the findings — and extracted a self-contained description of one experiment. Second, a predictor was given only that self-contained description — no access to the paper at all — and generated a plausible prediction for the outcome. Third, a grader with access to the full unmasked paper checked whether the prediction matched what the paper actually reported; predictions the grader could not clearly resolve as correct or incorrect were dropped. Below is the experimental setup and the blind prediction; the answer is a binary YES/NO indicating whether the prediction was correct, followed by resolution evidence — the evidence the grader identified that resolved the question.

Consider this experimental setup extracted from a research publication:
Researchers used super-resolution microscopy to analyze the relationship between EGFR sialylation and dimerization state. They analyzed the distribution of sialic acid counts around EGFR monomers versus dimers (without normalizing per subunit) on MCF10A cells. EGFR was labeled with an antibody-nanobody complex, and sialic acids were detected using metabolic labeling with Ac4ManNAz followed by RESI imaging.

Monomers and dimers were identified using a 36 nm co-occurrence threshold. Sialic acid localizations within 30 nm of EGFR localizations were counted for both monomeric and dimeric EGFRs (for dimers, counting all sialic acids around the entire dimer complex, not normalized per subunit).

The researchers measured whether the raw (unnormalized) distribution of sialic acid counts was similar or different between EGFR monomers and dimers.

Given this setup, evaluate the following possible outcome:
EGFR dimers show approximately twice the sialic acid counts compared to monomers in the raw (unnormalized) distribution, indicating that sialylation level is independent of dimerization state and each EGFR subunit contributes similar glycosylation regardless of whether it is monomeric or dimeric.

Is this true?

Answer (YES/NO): NO